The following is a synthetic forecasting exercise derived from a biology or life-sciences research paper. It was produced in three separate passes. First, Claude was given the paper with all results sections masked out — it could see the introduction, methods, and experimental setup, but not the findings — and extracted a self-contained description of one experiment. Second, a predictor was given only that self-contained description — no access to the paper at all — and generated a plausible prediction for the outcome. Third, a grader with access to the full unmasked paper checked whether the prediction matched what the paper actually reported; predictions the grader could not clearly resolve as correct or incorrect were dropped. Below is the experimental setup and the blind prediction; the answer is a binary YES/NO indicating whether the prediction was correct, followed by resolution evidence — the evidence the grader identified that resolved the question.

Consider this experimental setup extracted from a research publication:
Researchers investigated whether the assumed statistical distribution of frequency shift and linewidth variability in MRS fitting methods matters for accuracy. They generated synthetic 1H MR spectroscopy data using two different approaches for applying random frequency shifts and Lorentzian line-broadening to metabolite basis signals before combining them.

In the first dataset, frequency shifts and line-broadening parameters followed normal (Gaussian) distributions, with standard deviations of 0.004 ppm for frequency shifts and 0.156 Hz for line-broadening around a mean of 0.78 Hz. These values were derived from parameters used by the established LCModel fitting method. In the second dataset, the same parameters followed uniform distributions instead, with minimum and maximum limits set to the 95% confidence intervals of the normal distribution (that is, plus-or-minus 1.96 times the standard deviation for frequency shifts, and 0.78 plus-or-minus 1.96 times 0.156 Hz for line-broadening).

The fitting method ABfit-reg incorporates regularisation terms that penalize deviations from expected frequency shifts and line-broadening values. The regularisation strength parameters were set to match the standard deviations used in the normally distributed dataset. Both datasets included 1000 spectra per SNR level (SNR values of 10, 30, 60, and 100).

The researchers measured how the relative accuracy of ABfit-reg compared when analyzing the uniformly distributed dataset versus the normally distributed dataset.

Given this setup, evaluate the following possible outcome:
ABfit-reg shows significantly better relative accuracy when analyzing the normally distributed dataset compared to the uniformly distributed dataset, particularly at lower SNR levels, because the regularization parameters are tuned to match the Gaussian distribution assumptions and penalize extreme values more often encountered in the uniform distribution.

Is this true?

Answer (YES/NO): NO